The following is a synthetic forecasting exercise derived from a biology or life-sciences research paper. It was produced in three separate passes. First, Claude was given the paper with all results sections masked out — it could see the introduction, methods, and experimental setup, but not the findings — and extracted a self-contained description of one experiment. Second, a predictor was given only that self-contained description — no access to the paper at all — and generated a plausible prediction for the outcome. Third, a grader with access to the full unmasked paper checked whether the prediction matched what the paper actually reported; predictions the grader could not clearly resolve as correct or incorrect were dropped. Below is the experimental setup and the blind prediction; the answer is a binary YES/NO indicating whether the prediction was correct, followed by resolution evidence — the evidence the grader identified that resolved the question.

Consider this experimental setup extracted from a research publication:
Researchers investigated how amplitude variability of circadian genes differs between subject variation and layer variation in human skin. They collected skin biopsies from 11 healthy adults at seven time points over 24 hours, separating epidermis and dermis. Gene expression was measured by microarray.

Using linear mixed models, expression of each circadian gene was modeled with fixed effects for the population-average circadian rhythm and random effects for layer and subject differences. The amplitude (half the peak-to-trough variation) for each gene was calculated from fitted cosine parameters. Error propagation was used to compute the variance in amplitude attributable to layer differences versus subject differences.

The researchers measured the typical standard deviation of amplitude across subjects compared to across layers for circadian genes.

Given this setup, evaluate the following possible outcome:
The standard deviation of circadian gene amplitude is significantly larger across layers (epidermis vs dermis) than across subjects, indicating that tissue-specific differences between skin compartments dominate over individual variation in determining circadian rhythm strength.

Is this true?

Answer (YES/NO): NO